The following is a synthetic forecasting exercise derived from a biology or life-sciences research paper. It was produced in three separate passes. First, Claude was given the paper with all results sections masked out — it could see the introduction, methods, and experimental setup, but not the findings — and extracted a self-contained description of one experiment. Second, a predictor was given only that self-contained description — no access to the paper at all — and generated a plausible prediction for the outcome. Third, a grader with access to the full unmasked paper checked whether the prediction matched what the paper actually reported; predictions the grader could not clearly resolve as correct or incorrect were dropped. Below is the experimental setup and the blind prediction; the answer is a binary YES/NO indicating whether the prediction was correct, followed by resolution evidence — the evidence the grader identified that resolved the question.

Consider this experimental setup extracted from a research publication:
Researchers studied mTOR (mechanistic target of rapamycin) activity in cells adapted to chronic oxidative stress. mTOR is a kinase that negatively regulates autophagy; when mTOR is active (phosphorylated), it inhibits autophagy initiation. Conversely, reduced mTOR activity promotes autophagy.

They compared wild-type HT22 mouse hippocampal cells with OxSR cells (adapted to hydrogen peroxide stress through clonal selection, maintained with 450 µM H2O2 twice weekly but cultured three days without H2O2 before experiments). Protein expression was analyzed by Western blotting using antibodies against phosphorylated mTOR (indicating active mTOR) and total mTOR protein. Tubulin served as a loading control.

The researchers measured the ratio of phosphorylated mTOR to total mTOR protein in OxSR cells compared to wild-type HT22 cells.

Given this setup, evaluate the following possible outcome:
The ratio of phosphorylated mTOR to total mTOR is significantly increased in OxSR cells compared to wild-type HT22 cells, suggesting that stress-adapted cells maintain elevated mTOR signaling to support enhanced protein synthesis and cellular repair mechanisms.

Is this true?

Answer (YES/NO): NO